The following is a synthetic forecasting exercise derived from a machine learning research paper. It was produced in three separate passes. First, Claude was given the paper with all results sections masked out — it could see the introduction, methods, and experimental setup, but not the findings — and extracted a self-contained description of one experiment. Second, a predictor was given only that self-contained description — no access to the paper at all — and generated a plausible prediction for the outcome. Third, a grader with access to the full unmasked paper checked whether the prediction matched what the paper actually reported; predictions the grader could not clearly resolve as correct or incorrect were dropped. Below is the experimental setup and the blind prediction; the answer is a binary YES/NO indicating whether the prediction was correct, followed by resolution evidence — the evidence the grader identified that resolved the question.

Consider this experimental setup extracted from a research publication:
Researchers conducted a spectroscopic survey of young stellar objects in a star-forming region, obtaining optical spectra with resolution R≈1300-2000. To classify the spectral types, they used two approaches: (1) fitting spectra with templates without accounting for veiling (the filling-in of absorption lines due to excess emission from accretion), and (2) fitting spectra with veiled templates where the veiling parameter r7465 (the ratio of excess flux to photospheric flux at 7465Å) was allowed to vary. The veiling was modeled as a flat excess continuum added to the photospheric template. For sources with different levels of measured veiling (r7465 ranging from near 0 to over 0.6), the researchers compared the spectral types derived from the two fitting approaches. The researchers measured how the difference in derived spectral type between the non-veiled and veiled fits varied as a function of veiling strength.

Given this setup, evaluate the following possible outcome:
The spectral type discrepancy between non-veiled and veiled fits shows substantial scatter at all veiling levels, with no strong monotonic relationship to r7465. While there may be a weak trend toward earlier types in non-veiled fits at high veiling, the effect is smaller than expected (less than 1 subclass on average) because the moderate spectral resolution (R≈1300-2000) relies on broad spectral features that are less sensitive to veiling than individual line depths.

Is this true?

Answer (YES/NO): NO